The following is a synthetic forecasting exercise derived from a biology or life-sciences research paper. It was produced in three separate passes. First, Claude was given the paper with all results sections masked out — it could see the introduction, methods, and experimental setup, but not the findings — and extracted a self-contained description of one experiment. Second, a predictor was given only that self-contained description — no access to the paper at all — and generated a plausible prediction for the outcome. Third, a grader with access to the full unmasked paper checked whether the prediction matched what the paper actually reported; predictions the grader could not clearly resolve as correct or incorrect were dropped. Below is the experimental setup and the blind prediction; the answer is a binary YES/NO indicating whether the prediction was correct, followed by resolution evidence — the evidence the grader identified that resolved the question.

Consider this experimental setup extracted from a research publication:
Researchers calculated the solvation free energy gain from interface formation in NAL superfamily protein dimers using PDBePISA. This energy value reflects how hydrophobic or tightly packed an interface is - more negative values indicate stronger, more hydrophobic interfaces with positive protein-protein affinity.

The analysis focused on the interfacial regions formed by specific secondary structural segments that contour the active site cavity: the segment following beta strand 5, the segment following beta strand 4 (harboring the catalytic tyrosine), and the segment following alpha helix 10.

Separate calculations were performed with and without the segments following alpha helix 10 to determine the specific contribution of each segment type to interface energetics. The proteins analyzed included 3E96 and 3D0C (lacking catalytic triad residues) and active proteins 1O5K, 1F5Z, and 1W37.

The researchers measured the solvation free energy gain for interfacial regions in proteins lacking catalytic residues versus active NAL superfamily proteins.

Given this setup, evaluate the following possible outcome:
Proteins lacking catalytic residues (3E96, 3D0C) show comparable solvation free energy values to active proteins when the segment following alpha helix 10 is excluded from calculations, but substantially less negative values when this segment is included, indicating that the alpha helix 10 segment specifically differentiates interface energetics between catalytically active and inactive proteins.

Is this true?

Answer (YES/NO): NO